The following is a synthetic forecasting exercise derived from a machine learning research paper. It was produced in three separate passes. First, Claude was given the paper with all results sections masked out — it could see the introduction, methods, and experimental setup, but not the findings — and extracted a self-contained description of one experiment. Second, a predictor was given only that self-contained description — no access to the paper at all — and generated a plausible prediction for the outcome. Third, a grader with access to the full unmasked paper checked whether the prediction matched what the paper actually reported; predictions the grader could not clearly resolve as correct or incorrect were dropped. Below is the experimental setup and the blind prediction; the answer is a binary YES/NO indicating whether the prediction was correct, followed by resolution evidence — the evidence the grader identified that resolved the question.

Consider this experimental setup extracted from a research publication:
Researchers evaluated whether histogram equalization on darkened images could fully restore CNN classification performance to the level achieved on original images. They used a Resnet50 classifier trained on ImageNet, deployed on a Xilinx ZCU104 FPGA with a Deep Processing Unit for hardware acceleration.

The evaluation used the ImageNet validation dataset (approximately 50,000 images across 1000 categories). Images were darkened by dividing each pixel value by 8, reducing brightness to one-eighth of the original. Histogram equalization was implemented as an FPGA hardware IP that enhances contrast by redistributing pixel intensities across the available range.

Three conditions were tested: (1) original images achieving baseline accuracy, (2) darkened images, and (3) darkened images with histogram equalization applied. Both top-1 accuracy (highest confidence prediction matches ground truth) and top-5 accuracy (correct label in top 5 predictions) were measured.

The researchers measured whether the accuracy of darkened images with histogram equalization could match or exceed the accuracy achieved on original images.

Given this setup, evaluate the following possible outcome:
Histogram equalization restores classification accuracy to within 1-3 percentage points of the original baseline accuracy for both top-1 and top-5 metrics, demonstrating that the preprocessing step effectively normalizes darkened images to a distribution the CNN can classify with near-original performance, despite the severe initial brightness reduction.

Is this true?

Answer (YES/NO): NO